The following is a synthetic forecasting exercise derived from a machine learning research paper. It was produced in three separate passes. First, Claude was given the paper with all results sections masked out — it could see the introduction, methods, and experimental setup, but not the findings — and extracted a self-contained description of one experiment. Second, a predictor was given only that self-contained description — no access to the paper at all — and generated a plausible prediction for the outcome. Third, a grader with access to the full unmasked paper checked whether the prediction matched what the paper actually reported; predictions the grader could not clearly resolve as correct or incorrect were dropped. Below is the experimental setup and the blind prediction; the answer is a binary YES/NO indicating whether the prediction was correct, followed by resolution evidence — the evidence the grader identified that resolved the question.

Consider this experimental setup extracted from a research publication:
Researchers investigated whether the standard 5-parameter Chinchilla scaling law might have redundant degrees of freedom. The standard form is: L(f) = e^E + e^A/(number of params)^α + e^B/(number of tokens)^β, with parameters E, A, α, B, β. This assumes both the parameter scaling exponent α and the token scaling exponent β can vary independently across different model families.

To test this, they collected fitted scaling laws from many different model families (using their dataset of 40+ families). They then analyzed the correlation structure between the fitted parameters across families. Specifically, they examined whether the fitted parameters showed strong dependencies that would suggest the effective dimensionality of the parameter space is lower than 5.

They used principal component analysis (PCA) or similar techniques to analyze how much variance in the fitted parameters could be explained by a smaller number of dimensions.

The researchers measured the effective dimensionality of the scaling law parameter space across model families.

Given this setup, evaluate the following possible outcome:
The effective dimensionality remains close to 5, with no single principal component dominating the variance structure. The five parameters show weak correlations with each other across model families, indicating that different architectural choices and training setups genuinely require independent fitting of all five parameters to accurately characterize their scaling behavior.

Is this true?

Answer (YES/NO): NO